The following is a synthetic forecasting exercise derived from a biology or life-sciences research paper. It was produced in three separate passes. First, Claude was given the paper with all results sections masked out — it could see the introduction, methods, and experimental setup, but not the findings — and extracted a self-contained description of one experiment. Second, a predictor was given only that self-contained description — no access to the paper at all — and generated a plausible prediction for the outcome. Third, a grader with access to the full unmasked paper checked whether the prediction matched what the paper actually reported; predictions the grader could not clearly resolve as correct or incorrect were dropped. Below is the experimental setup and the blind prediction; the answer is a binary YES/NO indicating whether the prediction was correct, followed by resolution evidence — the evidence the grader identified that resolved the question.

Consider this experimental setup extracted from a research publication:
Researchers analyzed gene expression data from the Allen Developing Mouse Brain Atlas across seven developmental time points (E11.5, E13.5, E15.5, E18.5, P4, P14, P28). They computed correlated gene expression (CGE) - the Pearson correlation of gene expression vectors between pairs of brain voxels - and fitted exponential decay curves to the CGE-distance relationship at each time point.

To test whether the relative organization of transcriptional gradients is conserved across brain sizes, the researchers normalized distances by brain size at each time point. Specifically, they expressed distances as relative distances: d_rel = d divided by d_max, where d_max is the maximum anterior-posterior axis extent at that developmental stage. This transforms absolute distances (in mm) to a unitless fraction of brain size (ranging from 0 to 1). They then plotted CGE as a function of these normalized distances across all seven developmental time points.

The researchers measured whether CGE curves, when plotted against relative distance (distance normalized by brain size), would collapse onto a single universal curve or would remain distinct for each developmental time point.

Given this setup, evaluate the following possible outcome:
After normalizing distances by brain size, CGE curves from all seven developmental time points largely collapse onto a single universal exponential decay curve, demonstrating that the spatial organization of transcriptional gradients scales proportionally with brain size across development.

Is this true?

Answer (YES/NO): NO